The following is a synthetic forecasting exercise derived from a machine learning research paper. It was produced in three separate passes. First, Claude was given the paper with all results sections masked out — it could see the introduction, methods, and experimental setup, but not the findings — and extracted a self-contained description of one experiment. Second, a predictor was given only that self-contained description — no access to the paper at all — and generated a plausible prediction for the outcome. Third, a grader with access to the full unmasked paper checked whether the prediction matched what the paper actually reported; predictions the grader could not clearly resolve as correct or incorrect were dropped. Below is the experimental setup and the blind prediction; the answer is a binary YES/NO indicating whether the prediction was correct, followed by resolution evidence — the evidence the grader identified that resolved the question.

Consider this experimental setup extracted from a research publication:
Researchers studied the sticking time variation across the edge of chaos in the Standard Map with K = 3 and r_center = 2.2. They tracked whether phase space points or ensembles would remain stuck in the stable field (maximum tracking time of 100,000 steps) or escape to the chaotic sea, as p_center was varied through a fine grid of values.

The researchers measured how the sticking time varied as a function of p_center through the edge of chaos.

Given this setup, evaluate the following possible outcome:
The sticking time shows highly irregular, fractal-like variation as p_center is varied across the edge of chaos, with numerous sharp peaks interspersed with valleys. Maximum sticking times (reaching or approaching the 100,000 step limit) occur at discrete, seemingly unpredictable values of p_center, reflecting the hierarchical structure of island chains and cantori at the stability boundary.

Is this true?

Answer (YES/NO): YES